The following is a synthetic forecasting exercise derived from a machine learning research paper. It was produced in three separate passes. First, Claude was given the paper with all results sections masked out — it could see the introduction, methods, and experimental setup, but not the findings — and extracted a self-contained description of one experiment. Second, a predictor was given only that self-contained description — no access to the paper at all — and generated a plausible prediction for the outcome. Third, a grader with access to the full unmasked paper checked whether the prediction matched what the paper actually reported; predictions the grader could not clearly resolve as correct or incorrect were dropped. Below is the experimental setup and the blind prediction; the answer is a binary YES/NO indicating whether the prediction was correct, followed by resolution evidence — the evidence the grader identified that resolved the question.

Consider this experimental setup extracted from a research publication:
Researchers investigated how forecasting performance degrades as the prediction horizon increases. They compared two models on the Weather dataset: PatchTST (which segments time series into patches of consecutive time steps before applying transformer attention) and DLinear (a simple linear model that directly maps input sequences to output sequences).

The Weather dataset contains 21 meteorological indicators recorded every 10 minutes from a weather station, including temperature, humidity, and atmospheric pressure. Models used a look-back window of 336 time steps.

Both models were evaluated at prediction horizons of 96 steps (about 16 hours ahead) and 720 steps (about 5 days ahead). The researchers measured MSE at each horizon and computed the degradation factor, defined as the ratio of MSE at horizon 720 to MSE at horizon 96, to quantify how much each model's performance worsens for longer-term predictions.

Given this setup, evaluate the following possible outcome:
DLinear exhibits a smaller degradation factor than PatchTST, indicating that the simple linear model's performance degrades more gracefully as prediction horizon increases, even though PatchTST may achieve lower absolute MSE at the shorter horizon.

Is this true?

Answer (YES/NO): YES